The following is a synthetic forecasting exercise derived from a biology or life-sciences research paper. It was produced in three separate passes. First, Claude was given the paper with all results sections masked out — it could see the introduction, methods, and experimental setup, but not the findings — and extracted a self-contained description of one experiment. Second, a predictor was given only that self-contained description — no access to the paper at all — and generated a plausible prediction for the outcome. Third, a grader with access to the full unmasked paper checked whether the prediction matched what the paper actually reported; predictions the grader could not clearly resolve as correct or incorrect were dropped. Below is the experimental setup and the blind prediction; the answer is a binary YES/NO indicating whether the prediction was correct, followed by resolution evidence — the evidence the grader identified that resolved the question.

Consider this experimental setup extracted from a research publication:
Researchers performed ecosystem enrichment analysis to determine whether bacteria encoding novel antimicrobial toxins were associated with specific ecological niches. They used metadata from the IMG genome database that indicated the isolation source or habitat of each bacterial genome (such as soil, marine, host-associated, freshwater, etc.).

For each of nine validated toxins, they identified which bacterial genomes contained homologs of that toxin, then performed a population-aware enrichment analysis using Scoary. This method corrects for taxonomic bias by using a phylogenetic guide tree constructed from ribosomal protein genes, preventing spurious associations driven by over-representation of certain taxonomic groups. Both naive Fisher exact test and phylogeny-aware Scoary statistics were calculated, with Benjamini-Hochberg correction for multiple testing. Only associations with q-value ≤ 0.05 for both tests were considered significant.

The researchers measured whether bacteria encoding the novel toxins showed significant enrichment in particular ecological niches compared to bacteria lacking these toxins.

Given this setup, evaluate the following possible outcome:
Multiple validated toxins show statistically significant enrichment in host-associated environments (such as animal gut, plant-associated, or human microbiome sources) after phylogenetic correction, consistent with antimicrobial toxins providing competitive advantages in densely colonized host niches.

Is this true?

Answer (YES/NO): YES